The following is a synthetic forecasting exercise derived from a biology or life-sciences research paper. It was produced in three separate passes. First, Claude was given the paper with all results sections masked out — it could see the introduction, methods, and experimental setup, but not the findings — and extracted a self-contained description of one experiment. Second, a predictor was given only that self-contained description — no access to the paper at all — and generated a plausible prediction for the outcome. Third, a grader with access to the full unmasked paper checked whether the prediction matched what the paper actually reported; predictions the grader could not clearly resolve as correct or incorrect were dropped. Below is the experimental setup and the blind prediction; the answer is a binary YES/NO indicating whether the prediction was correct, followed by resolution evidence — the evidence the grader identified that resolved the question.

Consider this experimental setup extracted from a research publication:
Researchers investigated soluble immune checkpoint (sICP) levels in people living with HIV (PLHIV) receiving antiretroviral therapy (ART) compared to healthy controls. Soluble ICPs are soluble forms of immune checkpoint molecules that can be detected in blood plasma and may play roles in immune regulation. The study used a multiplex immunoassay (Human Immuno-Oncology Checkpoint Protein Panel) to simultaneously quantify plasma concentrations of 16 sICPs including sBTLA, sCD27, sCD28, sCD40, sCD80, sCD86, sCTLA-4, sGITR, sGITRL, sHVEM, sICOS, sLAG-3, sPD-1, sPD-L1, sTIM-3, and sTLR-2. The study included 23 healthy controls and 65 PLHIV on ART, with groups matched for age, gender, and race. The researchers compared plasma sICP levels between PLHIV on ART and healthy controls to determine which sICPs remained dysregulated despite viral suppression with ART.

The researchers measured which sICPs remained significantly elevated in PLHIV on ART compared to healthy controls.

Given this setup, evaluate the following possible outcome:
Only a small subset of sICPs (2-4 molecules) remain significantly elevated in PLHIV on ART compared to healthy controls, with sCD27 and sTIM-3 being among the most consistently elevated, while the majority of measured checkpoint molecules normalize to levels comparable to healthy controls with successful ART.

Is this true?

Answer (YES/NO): NO